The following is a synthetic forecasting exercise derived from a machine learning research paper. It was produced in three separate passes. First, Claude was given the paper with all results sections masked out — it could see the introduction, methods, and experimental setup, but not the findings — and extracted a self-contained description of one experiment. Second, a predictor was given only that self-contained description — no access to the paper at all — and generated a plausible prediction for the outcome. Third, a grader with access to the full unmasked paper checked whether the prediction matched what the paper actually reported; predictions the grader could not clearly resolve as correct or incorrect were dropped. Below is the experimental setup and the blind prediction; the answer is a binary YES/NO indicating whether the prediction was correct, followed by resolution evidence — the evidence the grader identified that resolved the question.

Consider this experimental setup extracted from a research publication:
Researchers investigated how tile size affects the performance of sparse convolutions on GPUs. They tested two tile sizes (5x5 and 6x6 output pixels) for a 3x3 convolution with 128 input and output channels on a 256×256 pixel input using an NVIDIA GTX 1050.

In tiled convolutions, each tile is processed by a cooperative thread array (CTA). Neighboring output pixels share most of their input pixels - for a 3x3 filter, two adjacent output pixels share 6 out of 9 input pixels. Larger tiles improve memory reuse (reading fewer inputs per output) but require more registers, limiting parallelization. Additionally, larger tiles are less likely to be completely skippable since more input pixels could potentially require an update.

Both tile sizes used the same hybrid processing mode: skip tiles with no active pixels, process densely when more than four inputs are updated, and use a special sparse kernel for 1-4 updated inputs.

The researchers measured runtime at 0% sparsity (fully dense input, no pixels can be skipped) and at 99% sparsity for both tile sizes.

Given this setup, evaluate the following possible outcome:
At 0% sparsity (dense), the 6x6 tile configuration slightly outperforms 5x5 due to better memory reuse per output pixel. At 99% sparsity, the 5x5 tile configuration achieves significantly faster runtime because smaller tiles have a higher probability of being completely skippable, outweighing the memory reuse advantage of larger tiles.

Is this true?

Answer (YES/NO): NO